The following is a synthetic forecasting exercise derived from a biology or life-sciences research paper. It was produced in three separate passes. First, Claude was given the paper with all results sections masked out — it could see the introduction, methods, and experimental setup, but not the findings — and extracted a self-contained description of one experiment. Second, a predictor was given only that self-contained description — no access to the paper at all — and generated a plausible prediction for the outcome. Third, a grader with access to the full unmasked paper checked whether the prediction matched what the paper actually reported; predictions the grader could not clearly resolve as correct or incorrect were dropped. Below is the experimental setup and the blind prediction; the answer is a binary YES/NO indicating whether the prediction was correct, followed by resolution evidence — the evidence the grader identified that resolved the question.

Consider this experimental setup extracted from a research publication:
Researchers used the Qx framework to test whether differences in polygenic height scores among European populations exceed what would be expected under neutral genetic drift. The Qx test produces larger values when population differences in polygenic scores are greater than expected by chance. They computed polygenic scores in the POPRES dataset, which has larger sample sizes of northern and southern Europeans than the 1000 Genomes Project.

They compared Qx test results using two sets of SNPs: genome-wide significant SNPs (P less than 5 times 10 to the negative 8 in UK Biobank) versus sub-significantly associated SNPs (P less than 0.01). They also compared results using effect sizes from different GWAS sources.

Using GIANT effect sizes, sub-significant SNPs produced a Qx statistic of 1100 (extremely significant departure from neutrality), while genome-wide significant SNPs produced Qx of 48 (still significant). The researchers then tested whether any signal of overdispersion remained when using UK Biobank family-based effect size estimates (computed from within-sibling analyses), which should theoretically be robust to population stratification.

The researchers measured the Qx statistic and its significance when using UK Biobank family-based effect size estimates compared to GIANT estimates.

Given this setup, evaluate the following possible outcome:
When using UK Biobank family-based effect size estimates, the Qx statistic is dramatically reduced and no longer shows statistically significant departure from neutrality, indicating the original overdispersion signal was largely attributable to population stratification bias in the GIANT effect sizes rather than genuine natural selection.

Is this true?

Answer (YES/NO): YES